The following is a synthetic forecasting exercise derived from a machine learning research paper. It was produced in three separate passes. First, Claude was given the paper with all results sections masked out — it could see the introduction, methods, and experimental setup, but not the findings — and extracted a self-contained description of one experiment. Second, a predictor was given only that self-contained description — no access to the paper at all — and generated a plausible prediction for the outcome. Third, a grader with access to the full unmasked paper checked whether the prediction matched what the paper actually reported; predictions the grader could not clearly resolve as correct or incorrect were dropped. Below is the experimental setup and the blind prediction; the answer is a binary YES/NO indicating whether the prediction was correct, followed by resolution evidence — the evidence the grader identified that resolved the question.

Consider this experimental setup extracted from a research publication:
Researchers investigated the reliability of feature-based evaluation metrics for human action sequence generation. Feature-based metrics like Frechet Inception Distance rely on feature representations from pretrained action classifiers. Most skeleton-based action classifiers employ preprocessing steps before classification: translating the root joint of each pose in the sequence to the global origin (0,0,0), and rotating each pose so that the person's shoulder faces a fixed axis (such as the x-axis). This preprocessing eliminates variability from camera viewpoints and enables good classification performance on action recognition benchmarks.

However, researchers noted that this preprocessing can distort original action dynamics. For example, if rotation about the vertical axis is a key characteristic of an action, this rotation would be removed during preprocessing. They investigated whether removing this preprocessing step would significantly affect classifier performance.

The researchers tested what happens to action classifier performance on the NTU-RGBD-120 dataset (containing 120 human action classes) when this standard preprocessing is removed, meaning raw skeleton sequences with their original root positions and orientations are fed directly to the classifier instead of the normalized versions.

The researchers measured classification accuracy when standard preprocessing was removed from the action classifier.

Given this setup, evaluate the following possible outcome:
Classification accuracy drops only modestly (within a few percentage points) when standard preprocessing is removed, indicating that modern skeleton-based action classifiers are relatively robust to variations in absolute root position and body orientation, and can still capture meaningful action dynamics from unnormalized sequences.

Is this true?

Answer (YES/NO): NO